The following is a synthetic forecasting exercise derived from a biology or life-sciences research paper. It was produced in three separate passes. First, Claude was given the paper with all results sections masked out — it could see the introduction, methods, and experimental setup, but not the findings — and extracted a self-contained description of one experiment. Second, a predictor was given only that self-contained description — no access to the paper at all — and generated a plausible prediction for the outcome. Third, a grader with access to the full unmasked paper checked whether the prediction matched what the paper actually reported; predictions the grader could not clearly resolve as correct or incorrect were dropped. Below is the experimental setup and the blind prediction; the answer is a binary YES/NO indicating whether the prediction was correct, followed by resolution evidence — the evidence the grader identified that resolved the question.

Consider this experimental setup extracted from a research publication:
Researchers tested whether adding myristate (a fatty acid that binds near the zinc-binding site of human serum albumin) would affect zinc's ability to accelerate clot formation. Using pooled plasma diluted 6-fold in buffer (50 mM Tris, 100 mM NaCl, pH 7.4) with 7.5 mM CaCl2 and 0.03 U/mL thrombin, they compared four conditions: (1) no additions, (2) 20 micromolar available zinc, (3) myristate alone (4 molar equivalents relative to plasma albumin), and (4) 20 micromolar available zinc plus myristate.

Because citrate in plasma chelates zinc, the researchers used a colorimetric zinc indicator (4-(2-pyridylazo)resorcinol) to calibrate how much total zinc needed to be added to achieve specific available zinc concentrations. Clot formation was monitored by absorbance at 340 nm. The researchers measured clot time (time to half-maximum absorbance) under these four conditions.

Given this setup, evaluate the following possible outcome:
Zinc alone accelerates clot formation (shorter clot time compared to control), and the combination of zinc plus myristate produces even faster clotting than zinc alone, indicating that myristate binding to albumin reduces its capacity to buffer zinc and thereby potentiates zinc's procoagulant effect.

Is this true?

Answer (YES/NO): NO